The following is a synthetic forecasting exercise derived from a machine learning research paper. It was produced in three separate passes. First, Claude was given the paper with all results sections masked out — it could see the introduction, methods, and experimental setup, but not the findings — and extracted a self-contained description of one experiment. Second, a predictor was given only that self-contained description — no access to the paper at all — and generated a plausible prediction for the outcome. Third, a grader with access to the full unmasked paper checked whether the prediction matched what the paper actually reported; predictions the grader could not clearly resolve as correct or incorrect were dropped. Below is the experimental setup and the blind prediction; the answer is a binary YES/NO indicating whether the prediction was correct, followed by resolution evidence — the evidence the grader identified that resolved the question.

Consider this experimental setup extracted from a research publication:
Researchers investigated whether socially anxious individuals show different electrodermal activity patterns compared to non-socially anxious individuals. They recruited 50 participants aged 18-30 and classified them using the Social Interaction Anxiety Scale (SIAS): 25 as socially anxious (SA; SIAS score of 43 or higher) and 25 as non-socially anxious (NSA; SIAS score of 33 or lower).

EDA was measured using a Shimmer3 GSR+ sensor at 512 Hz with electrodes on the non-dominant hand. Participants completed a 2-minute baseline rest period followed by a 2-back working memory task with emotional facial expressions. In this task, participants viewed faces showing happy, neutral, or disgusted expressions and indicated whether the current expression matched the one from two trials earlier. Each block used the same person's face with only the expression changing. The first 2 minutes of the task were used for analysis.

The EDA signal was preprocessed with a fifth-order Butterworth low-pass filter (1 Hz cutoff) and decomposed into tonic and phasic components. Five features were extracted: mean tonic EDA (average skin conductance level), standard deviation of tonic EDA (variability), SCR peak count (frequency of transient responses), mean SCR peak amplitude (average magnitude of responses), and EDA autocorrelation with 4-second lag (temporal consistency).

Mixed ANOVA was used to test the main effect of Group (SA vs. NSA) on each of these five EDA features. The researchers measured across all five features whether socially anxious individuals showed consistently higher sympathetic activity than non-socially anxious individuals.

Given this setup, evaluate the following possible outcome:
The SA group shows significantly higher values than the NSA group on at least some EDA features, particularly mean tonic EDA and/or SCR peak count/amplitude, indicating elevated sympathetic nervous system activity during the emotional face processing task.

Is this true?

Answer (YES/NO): NO